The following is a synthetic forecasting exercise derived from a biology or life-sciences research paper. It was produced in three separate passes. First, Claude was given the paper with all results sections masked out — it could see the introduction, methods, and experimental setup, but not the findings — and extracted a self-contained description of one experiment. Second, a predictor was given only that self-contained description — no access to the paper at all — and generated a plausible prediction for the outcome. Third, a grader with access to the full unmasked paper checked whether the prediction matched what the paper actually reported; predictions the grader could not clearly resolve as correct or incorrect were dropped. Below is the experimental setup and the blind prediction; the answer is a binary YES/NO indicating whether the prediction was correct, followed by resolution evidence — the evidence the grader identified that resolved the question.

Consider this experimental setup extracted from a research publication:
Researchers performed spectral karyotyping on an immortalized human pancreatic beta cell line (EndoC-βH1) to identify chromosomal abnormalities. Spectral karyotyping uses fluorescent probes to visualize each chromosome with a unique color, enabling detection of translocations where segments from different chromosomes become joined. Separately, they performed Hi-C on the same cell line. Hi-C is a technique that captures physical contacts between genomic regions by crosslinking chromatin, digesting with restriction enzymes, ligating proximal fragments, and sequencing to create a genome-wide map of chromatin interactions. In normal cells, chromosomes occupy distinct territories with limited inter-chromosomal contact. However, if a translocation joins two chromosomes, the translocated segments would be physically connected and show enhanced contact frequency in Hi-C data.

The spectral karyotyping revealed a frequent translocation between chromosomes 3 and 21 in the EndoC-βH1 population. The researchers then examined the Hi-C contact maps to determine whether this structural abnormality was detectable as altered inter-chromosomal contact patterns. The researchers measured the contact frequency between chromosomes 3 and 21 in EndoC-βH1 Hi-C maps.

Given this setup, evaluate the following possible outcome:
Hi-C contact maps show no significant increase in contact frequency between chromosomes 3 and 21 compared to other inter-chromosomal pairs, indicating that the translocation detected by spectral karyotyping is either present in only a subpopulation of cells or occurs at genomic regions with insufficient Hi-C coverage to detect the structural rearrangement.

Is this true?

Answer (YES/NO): NO